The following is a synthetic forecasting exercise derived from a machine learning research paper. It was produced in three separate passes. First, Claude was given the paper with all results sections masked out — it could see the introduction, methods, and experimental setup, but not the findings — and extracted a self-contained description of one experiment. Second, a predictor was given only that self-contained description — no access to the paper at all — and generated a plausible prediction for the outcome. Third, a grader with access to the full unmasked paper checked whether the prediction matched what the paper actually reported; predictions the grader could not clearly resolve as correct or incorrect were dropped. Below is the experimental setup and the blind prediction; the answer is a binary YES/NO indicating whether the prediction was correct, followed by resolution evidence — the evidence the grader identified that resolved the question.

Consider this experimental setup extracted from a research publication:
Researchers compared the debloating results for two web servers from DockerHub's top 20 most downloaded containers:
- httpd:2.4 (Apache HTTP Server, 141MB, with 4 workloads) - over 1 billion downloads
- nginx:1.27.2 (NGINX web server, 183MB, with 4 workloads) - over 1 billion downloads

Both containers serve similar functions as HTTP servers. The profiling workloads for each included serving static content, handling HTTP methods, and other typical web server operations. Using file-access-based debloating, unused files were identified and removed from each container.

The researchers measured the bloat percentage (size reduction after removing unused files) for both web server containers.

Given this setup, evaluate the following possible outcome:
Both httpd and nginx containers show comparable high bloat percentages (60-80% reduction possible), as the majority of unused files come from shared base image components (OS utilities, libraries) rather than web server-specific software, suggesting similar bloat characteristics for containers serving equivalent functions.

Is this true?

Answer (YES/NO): NO